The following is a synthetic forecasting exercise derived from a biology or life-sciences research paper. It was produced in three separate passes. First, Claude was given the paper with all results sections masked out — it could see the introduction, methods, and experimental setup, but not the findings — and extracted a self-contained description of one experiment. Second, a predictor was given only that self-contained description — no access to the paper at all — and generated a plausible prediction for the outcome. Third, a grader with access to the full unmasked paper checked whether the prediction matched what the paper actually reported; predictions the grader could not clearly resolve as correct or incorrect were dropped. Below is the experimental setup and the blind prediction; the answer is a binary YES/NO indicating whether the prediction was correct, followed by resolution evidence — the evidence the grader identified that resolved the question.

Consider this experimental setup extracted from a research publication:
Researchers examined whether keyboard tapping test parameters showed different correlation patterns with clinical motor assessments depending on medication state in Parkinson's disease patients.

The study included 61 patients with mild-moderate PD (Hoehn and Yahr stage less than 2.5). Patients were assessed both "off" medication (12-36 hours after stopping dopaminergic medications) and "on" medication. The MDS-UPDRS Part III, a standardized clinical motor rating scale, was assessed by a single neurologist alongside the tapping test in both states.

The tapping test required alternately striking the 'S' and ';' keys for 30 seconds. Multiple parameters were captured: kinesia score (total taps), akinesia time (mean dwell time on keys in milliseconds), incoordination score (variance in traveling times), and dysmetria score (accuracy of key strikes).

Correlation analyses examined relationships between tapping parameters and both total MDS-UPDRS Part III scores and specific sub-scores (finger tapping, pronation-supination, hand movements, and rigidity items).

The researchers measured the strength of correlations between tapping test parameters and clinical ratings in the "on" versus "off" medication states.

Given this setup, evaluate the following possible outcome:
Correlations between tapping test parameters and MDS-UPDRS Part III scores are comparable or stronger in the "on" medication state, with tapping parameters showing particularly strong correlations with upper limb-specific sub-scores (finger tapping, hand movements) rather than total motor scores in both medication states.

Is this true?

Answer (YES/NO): NO